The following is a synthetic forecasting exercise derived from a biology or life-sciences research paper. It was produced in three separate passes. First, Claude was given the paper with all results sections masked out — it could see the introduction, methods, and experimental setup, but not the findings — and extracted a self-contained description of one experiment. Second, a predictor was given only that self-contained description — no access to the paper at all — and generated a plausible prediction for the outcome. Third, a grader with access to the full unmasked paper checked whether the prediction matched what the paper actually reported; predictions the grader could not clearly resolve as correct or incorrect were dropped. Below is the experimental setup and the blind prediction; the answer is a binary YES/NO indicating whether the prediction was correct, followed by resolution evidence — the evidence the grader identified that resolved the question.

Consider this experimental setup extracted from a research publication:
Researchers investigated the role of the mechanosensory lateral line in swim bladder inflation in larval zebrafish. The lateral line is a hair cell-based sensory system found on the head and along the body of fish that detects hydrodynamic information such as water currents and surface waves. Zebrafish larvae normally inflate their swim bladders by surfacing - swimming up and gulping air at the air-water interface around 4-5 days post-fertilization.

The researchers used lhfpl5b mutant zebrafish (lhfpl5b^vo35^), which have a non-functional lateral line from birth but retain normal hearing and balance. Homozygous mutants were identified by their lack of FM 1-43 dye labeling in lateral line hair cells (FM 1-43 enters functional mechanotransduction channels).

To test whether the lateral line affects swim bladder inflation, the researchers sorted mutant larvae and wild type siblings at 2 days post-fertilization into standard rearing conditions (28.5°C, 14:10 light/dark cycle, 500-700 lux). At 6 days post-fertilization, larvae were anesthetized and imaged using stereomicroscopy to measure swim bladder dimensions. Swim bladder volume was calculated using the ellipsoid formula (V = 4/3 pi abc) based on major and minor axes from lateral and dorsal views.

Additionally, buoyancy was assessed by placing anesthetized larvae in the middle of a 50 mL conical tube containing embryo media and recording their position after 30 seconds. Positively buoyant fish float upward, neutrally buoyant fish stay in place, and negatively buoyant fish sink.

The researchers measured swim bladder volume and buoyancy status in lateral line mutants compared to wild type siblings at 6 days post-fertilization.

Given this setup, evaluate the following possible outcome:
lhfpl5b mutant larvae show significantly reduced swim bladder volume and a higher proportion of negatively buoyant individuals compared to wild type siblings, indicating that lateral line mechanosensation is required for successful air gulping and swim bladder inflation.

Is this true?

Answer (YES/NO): NO